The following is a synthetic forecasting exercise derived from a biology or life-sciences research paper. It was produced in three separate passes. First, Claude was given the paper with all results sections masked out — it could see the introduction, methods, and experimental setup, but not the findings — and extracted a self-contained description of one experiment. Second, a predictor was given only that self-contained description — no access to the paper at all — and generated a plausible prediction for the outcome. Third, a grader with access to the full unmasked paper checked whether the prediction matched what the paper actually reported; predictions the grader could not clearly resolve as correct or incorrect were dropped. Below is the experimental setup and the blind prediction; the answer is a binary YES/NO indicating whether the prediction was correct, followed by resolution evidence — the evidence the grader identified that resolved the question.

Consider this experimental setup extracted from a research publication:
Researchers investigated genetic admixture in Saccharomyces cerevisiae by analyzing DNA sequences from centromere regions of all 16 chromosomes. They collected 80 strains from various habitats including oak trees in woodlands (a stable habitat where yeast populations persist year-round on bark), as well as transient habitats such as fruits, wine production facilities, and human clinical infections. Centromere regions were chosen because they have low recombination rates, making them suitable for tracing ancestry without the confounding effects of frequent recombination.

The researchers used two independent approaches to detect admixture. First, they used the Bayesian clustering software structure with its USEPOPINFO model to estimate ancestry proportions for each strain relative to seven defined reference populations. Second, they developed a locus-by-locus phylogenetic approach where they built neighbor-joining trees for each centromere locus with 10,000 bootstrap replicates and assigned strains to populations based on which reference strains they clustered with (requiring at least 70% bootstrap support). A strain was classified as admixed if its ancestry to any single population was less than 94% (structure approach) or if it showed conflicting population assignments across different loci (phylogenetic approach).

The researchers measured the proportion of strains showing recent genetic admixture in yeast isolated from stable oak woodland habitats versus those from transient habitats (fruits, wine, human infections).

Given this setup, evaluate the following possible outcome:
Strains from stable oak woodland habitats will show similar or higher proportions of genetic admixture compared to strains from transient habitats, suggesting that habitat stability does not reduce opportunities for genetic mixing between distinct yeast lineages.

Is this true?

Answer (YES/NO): NO